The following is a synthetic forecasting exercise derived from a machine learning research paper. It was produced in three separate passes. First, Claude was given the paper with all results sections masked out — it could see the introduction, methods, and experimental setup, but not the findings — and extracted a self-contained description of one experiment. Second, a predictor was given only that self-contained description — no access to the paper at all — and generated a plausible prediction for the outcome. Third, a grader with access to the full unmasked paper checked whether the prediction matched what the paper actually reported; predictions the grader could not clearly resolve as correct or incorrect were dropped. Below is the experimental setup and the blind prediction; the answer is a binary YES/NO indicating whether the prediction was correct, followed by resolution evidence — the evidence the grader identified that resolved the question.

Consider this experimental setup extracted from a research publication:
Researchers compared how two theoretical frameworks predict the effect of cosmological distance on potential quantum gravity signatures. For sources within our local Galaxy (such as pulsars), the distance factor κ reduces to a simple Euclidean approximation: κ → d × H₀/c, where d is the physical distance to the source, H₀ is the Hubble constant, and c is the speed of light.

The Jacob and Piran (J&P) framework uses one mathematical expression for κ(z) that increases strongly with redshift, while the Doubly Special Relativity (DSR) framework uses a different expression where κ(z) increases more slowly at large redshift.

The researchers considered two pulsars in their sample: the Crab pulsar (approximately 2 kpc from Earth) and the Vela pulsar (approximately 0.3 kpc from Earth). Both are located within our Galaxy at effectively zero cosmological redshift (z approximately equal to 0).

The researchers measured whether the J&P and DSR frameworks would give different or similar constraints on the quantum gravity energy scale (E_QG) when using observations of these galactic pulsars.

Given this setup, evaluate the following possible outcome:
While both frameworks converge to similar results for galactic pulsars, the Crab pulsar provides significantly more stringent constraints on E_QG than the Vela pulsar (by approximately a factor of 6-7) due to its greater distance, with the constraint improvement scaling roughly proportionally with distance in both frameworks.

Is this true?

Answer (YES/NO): NO